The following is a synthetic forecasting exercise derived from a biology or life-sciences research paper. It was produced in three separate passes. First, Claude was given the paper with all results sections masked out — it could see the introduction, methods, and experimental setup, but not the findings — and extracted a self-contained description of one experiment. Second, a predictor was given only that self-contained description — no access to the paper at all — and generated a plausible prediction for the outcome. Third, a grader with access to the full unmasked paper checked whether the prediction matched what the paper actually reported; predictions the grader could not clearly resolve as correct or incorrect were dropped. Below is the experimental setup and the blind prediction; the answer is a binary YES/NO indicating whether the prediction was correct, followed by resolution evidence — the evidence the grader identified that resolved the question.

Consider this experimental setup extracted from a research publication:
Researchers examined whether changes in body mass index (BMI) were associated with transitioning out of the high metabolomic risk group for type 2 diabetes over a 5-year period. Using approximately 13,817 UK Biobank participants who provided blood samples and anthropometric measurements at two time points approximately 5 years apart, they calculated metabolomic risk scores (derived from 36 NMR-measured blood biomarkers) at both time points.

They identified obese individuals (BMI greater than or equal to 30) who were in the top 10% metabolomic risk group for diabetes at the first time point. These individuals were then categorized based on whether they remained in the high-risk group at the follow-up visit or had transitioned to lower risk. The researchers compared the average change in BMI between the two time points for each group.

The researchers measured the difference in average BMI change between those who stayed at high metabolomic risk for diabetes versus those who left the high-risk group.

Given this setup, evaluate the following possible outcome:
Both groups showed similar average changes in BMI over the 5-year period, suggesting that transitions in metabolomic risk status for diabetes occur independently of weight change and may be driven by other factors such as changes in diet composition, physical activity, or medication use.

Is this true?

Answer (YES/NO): NO